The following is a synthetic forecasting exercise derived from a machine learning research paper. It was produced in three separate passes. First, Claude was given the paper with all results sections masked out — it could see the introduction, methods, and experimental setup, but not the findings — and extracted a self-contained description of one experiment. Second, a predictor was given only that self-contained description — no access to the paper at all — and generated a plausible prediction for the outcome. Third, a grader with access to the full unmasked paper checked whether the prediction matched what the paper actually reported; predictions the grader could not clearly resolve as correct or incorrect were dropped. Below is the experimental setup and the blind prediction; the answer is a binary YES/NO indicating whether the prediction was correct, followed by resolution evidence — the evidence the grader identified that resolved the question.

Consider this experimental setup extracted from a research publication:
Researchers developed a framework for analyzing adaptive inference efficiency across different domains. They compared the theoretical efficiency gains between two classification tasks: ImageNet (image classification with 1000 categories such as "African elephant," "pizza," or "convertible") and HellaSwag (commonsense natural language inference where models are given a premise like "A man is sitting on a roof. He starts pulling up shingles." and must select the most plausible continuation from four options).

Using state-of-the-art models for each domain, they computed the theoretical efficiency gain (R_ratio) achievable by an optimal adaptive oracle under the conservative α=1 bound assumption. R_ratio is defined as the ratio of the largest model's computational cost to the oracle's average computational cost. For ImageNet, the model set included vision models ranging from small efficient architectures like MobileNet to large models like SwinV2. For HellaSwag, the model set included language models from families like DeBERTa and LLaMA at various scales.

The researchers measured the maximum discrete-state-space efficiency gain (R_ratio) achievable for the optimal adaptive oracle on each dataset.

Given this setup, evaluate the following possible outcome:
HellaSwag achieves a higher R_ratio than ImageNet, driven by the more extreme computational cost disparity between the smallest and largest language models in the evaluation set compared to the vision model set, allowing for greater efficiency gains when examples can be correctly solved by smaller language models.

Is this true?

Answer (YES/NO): NO